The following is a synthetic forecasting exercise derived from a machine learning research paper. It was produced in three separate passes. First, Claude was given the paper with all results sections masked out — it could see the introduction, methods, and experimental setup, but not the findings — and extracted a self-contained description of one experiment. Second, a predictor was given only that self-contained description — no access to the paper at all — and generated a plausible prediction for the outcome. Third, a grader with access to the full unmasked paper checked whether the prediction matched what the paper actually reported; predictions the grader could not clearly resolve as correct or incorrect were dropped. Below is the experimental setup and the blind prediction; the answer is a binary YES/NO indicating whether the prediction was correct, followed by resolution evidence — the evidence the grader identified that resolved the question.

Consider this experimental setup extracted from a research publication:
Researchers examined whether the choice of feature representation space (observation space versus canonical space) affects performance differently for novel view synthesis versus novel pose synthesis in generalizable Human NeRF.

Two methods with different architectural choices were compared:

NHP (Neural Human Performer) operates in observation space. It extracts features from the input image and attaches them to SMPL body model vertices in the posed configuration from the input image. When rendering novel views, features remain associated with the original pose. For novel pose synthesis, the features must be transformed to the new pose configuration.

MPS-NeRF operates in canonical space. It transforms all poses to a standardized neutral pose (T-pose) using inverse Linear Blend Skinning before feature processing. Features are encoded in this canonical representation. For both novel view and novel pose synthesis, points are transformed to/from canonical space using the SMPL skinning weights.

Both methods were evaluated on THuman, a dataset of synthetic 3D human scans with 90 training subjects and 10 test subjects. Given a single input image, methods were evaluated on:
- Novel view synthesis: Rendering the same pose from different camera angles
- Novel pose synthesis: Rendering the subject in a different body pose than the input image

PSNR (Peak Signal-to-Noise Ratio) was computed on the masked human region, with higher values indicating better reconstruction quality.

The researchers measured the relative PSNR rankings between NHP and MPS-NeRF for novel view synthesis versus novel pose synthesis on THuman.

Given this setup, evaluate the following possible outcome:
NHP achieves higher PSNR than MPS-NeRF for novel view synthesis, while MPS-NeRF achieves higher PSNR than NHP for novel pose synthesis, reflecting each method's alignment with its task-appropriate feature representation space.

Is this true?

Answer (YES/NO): YES